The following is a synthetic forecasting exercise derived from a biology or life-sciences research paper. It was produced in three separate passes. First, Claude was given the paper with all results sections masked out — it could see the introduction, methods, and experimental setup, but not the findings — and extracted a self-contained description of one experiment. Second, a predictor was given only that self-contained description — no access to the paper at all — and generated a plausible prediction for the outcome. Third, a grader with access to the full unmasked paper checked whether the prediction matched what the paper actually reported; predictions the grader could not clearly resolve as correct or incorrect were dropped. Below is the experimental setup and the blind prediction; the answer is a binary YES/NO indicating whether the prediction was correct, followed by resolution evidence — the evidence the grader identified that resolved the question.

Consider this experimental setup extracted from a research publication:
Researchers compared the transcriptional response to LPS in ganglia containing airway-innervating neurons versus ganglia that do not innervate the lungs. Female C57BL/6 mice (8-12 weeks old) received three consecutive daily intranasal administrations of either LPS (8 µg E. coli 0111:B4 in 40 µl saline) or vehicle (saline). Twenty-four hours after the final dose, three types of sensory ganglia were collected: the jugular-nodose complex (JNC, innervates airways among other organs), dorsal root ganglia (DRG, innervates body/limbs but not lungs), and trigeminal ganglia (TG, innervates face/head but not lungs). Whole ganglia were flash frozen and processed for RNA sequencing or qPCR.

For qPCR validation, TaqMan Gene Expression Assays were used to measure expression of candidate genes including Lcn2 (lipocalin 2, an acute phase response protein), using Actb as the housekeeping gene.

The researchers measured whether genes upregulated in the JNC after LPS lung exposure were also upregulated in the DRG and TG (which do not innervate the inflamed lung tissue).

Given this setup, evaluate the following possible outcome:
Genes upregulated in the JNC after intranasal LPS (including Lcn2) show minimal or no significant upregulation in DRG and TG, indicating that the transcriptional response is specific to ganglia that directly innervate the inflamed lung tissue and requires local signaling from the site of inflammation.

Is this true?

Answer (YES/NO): NO